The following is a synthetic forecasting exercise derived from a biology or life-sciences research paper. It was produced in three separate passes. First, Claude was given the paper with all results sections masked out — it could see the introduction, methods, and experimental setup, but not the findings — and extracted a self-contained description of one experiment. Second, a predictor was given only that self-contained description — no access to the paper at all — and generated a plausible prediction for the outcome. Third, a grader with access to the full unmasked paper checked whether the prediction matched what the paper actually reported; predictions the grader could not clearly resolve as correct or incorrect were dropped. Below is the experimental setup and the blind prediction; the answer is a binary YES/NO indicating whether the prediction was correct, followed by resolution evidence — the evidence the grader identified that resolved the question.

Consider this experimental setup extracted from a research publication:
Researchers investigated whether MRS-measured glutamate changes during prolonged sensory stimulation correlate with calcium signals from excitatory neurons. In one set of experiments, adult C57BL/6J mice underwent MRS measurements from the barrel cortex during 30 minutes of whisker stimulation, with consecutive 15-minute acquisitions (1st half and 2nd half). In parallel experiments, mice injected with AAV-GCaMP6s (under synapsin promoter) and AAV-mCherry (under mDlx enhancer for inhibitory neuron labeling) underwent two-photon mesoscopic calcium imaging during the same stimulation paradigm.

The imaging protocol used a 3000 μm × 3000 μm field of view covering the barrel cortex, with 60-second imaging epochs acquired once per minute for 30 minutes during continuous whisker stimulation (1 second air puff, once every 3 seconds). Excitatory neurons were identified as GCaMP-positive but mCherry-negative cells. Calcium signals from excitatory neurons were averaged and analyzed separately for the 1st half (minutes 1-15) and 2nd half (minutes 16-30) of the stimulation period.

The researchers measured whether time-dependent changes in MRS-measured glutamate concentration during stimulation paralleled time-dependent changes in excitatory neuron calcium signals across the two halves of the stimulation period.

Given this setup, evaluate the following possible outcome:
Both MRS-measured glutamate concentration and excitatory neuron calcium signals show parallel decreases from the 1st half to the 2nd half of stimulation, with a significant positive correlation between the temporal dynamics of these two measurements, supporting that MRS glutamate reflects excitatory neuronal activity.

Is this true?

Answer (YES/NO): NO